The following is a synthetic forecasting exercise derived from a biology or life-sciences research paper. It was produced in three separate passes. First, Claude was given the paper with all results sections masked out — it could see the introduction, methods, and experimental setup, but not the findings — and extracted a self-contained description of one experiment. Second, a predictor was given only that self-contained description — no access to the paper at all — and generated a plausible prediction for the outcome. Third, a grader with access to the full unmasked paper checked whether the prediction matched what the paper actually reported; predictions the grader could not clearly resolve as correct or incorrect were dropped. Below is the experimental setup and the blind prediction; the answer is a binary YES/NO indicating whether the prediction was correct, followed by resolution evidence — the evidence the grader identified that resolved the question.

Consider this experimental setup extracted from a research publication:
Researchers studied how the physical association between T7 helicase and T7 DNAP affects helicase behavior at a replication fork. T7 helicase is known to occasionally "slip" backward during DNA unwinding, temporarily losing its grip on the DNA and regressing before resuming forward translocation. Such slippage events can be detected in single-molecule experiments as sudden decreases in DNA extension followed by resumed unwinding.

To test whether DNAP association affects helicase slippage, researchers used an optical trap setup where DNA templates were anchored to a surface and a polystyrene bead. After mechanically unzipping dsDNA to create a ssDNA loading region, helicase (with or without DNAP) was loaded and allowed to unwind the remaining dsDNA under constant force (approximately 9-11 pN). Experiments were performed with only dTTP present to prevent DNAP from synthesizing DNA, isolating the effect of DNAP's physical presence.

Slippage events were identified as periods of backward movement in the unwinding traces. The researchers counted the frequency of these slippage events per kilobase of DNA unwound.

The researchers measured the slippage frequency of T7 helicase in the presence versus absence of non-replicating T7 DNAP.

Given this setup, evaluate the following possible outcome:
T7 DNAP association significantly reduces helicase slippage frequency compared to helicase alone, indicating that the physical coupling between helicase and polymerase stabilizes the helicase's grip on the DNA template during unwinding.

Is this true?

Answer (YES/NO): YES